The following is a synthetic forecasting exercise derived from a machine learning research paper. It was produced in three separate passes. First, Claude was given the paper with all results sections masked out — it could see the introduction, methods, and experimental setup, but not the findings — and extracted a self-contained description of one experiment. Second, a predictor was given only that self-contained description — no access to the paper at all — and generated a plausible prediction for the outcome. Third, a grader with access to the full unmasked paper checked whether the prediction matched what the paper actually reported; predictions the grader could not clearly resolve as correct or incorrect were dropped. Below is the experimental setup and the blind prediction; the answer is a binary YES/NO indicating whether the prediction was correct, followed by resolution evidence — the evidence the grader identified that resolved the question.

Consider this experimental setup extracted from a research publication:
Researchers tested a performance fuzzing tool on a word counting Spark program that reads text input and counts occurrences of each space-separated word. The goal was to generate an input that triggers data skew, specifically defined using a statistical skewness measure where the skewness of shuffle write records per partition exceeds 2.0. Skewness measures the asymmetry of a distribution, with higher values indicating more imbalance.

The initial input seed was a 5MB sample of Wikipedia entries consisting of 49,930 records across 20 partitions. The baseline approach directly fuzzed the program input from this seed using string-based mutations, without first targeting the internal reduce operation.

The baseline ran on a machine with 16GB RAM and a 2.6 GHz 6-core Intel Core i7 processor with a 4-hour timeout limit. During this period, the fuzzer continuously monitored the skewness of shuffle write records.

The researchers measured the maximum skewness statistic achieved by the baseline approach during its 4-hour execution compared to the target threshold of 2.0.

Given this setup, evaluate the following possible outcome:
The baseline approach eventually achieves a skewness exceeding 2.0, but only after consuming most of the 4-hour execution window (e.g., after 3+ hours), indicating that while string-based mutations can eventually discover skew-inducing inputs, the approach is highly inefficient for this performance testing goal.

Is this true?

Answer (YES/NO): NO